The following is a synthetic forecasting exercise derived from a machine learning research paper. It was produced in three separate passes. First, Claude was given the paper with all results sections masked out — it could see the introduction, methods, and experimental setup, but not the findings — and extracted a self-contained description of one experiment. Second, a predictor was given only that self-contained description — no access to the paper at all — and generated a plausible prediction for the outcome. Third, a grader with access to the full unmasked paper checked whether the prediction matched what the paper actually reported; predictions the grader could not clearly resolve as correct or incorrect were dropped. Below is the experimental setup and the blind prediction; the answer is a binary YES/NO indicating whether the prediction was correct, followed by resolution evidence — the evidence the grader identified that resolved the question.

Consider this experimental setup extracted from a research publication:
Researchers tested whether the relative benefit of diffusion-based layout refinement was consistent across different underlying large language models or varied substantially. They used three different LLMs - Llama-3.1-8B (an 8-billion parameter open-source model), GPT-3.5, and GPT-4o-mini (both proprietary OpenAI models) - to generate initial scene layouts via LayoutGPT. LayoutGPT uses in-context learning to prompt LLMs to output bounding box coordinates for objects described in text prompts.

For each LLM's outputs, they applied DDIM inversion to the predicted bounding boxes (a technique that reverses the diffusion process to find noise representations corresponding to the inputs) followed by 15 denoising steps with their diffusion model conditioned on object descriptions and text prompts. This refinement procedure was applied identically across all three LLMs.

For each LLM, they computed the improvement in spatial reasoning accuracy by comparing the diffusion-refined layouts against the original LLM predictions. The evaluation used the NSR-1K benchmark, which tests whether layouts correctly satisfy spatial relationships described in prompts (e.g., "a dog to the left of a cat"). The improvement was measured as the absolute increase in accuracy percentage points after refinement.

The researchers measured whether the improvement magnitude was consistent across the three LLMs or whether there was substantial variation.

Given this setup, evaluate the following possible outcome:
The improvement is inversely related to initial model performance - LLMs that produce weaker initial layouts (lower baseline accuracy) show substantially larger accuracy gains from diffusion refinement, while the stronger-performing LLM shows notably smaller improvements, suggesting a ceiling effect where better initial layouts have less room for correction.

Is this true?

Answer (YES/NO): YES